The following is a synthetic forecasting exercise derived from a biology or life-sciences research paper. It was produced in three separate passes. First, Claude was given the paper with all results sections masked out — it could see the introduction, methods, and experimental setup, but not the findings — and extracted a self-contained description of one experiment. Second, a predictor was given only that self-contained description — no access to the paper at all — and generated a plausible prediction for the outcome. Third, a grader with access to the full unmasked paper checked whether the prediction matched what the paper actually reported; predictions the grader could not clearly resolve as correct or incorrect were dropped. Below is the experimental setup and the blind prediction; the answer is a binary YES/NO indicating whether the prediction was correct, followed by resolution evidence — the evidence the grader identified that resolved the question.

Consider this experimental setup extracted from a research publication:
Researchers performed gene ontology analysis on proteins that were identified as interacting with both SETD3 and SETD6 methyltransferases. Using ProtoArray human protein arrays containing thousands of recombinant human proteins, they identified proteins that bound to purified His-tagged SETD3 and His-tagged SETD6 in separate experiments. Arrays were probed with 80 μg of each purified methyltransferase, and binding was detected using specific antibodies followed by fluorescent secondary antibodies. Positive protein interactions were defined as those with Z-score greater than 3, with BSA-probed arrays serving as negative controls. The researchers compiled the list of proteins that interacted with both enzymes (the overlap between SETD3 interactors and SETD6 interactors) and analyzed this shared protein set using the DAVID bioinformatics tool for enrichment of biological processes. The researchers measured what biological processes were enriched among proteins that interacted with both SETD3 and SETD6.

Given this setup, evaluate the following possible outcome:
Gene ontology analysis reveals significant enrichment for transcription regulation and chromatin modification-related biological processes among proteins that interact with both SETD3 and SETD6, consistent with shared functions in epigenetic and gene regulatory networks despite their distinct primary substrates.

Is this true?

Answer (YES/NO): NO